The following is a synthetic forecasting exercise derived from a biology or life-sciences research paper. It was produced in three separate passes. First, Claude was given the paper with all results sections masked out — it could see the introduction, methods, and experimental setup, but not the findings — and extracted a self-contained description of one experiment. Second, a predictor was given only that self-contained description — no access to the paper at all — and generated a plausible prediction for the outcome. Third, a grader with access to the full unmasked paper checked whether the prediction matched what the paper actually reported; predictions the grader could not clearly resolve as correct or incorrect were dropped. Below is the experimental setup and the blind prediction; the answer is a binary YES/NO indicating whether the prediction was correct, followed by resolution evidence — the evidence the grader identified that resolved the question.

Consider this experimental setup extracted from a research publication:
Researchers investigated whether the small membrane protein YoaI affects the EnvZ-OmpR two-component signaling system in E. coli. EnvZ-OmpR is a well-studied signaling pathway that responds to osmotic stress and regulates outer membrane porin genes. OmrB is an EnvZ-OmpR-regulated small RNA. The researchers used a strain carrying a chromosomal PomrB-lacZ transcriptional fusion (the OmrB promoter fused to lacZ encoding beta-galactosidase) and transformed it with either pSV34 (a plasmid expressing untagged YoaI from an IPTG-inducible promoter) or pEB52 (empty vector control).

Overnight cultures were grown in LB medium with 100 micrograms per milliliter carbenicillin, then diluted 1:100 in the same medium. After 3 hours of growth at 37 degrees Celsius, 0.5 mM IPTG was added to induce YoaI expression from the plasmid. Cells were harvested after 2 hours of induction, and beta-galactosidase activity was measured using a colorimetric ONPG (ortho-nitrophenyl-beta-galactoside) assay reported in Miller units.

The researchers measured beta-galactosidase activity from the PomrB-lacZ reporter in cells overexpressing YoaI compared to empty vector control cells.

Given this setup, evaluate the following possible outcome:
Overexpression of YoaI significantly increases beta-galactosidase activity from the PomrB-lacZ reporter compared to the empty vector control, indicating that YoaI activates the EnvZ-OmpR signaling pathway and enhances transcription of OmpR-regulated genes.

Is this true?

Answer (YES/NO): YES